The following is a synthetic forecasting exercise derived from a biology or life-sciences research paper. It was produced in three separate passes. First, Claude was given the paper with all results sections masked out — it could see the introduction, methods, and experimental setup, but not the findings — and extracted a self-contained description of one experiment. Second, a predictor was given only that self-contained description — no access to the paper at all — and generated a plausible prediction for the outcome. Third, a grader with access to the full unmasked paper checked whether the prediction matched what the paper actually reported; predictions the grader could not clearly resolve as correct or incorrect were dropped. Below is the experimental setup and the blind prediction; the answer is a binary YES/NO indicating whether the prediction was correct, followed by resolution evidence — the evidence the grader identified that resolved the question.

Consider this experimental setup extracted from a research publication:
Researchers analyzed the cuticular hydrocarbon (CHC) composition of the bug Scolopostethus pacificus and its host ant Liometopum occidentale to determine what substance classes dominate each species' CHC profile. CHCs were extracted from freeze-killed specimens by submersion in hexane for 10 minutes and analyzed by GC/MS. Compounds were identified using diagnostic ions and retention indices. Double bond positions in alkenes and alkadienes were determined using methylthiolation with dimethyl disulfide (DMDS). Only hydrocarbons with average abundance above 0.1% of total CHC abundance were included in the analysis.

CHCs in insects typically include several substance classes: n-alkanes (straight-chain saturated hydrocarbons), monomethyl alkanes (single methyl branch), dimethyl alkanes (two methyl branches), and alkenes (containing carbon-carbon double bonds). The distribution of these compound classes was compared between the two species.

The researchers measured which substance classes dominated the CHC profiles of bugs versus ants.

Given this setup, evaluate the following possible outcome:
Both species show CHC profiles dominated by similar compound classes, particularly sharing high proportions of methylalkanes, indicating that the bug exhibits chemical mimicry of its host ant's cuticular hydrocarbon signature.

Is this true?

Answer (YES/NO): NO